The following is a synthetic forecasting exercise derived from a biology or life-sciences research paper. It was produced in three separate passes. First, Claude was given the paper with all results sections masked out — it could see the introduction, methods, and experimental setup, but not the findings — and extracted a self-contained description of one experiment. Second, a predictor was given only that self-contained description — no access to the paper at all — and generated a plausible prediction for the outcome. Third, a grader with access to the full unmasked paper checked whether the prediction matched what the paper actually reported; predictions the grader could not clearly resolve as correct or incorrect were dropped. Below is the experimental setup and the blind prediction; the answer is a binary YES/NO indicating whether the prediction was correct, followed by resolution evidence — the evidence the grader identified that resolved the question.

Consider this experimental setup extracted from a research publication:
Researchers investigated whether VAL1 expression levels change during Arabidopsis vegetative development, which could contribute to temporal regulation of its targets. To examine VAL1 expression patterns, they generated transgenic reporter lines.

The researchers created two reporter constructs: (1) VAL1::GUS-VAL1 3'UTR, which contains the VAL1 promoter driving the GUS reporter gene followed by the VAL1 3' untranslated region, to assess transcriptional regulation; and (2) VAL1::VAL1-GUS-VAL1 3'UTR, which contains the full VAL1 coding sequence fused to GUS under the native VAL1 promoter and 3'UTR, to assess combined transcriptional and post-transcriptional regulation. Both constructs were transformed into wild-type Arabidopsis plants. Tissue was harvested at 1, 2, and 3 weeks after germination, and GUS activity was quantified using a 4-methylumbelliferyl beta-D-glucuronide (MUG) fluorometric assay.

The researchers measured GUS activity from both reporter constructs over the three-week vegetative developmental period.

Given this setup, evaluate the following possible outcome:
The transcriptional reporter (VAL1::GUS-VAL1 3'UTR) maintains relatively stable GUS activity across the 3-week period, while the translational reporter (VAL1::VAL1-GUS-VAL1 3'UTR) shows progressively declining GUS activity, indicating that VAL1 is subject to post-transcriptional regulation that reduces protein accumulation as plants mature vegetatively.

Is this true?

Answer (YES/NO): NO